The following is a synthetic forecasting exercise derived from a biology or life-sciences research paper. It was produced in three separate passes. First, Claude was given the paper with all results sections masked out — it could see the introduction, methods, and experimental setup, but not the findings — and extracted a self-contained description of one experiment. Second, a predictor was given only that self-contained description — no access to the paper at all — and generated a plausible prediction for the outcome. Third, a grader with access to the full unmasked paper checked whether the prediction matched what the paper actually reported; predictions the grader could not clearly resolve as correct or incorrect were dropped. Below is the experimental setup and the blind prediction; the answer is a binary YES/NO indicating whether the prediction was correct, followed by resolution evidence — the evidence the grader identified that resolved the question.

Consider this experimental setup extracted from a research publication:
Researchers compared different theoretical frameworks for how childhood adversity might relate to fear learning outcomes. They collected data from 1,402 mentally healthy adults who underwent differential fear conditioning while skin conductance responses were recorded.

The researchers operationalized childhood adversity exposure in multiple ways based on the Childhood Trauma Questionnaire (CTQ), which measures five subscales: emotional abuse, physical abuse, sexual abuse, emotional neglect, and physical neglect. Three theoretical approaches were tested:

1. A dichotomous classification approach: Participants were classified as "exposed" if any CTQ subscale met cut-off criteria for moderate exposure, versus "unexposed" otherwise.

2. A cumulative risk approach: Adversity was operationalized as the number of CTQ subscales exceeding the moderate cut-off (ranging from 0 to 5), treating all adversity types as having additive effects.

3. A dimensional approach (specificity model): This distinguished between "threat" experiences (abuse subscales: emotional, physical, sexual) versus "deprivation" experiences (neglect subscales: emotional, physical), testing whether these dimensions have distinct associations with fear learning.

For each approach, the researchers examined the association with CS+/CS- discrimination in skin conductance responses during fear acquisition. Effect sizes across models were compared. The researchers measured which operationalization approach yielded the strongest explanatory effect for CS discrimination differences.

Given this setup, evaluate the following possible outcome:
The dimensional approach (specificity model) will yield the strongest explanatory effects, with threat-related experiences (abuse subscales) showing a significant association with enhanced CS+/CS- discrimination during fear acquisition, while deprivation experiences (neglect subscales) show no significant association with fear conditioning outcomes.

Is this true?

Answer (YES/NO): NO